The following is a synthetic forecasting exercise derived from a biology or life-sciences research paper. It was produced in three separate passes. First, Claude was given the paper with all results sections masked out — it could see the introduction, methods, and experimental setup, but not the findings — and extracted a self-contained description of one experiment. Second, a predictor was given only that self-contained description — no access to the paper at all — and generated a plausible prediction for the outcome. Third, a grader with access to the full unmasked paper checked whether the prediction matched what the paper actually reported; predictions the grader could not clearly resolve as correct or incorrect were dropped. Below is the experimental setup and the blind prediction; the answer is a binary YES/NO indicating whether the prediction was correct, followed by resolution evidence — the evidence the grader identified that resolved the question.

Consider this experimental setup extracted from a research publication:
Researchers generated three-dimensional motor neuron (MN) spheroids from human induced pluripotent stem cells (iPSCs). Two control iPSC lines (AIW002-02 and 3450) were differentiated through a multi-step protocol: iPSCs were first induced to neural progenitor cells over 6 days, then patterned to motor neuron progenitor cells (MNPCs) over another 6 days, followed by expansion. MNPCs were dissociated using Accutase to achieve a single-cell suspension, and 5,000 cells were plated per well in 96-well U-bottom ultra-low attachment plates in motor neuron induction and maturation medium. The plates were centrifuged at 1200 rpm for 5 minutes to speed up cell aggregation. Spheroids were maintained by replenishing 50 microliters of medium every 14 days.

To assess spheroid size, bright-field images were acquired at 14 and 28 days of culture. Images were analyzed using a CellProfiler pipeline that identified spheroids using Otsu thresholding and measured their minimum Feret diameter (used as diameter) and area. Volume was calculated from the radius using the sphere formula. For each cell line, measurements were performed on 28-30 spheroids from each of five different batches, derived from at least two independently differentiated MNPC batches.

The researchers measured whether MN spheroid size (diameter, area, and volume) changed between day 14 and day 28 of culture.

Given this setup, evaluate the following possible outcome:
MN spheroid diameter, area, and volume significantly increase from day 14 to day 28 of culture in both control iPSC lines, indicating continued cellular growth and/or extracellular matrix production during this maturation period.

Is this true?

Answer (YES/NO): YES